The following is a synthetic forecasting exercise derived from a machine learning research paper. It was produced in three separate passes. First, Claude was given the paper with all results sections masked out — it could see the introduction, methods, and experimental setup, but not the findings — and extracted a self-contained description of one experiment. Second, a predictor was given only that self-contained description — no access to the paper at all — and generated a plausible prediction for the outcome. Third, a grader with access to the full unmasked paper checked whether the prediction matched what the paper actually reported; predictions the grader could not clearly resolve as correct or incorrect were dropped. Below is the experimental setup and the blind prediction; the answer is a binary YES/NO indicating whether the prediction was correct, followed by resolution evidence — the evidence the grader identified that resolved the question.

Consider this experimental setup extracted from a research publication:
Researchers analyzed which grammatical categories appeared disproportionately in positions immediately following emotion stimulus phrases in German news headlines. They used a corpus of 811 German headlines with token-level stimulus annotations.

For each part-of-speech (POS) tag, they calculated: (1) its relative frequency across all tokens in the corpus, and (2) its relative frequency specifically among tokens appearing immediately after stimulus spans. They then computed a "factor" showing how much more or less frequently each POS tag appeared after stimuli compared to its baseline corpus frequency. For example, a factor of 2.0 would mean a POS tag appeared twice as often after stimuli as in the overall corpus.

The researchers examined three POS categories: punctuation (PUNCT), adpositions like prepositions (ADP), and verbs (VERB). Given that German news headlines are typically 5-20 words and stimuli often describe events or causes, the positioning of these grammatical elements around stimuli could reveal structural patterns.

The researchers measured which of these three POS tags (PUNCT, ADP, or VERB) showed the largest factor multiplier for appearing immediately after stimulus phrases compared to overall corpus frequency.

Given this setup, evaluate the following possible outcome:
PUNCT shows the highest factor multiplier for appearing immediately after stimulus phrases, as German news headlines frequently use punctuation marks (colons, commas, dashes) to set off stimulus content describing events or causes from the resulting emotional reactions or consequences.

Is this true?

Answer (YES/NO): YES